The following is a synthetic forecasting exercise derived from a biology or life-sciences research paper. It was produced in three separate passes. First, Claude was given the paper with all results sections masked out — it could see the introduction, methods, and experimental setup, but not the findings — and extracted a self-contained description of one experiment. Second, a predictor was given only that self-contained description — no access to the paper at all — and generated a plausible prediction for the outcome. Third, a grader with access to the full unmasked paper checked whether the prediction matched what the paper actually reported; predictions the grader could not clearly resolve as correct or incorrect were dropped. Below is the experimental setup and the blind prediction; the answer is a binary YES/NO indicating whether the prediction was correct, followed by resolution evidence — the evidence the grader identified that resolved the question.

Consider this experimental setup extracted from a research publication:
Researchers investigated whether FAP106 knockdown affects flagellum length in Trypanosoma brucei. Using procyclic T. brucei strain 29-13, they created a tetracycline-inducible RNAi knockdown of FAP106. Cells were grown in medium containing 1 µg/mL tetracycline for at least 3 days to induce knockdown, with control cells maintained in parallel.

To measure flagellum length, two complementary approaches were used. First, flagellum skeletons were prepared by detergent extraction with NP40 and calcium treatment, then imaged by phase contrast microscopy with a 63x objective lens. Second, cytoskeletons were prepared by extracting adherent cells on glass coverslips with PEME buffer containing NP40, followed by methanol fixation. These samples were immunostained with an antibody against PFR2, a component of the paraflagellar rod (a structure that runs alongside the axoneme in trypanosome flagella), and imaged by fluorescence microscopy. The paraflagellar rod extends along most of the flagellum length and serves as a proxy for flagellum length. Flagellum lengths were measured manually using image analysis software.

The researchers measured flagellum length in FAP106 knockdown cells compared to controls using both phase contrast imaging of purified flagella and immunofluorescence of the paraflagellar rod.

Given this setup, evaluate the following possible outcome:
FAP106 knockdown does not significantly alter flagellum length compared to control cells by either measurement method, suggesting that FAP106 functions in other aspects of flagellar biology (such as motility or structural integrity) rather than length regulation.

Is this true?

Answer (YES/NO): NO